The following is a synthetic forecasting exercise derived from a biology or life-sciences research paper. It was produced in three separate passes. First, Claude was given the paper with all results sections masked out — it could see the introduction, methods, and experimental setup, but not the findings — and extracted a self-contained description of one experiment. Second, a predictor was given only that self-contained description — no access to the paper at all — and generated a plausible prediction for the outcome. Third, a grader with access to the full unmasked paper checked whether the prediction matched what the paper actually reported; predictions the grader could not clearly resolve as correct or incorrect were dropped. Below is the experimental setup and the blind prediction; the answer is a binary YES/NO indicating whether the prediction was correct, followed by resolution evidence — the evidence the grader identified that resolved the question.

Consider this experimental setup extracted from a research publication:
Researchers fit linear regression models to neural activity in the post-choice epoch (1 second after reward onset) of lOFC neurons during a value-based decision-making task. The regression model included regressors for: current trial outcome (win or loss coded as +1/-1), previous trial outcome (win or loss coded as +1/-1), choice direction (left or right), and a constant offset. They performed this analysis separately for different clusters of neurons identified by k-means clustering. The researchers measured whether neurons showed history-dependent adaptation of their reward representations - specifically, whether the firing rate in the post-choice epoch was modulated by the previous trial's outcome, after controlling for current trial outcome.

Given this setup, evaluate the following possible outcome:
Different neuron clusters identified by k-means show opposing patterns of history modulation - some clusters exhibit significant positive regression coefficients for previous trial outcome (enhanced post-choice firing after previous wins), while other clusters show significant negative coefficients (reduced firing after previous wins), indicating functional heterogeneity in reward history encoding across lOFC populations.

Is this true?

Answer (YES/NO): NO